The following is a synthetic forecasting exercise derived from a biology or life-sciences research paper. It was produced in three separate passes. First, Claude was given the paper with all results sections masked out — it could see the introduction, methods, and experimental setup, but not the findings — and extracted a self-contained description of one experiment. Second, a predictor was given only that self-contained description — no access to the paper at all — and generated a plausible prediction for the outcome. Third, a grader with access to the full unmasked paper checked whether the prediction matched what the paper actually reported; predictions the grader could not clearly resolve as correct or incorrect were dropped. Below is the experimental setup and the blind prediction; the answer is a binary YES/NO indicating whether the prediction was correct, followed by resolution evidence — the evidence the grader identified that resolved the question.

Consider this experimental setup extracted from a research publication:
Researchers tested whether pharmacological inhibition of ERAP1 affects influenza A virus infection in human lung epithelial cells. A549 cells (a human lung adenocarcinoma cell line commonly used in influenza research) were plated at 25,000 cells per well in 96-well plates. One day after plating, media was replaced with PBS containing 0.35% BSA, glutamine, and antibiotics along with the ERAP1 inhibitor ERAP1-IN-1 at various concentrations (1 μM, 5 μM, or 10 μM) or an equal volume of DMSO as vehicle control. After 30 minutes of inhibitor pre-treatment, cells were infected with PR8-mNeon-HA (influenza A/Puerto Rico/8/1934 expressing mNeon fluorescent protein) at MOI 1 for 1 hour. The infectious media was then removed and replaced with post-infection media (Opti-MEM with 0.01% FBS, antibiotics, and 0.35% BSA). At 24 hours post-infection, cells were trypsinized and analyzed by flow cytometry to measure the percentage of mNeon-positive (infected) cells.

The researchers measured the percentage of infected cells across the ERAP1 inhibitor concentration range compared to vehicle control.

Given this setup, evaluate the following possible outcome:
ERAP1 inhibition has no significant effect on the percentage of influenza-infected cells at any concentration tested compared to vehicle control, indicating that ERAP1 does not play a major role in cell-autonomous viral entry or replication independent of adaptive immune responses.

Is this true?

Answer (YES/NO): NO